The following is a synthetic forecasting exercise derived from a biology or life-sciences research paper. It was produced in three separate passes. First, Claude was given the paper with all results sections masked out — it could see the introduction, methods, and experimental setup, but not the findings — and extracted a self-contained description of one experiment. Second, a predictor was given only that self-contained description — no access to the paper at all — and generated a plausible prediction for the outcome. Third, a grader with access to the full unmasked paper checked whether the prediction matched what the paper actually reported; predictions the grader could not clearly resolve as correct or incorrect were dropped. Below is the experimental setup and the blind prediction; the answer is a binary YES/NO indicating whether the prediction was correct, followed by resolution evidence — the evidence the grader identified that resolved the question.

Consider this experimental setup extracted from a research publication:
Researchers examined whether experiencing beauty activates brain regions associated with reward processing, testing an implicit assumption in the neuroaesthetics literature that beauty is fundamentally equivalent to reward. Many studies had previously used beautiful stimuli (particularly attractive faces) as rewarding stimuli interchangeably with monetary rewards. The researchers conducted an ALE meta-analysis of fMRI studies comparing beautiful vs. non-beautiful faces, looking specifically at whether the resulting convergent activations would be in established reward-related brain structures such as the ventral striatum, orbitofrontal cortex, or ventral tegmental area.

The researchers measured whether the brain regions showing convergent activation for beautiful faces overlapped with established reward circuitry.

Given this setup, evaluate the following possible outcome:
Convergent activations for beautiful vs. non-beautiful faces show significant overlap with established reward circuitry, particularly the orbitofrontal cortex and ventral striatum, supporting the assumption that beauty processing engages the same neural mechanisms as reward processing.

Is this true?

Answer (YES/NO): YES